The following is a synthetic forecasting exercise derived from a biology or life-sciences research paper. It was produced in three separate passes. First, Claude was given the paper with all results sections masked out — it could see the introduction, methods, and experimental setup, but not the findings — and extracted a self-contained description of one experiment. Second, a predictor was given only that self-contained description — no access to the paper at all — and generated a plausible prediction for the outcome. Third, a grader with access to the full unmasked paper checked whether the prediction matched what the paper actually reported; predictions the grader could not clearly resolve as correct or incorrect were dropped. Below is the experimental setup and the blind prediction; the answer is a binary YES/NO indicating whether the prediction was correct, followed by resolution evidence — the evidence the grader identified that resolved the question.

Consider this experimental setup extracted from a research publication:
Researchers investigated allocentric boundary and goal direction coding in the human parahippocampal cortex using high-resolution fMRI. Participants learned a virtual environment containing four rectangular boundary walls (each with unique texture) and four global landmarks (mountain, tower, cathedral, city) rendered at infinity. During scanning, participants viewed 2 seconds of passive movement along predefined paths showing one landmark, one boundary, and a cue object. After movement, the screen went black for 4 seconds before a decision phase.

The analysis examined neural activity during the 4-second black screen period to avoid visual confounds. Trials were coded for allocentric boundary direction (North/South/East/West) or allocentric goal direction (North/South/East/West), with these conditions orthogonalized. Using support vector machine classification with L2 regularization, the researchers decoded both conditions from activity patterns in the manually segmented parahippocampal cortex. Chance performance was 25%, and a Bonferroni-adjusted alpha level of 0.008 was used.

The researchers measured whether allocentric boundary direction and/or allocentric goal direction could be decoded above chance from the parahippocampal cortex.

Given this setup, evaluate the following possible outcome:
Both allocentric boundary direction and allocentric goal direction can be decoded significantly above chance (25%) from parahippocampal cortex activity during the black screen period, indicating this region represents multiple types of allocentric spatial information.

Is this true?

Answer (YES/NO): NO